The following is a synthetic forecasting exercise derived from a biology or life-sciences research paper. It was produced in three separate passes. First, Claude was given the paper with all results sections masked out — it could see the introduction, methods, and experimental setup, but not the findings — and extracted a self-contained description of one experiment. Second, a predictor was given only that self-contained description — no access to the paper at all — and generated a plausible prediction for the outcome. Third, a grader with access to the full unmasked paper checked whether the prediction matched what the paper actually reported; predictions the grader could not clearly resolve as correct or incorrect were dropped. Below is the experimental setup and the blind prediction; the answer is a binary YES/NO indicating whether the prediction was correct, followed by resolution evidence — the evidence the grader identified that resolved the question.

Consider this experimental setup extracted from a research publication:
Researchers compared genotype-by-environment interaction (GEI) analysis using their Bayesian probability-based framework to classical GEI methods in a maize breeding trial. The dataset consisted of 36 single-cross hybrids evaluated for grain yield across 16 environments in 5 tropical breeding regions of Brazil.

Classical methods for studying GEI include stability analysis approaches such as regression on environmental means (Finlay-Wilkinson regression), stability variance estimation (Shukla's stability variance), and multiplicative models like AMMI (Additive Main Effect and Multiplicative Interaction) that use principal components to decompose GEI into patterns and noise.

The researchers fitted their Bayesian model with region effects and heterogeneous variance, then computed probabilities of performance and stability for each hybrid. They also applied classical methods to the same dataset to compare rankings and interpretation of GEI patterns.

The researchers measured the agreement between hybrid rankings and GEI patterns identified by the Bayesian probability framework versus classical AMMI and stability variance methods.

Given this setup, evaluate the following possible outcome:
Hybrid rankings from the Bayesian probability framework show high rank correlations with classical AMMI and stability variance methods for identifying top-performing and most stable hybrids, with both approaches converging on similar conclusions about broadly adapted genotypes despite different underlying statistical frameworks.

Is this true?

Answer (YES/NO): YES